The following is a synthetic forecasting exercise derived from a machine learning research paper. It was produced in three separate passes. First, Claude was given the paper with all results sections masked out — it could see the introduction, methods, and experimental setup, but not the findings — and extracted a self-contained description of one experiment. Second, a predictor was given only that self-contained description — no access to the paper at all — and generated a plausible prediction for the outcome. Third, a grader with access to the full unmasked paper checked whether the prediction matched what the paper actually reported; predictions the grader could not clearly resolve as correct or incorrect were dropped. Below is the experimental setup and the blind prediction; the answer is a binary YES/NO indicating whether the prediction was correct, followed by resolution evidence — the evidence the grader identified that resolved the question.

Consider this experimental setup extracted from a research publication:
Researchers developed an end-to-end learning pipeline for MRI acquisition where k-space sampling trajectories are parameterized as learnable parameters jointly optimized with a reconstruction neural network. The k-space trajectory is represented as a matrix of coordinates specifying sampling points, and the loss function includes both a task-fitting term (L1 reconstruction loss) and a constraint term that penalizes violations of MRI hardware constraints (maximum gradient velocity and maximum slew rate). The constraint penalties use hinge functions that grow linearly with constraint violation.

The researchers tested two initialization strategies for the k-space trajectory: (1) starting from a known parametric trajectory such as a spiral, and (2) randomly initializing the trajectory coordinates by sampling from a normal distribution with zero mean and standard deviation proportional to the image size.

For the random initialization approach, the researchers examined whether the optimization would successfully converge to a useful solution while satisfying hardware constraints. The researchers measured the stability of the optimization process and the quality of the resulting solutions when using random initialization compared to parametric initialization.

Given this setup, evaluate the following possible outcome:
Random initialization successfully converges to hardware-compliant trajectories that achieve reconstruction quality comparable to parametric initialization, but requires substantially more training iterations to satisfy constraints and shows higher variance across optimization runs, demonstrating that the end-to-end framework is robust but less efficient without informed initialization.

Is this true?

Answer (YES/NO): NO